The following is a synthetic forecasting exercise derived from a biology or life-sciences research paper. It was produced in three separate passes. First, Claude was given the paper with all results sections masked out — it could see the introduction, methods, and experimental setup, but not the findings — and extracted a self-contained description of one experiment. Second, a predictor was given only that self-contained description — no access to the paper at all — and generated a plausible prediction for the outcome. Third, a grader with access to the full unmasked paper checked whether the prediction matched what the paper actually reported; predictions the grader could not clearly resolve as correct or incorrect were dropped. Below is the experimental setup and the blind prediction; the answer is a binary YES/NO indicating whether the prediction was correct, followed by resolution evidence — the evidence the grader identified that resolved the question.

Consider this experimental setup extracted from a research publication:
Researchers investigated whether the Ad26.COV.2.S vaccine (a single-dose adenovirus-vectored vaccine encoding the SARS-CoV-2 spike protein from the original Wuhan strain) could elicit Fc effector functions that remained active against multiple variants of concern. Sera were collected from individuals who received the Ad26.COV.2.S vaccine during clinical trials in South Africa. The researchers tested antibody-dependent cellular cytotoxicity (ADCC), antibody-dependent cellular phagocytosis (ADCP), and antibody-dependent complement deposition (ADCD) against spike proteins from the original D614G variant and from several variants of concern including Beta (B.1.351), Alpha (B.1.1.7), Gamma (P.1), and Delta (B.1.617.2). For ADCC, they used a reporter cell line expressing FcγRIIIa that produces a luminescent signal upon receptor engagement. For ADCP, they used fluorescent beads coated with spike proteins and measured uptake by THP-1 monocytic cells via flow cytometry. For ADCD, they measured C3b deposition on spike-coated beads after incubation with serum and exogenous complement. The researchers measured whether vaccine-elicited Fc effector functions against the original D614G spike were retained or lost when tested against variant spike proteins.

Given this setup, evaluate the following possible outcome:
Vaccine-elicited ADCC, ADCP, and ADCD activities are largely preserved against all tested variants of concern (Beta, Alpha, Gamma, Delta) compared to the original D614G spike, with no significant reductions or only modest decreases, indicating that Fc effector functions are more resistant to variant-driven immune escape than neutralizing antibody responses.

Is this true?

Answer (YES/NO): NO